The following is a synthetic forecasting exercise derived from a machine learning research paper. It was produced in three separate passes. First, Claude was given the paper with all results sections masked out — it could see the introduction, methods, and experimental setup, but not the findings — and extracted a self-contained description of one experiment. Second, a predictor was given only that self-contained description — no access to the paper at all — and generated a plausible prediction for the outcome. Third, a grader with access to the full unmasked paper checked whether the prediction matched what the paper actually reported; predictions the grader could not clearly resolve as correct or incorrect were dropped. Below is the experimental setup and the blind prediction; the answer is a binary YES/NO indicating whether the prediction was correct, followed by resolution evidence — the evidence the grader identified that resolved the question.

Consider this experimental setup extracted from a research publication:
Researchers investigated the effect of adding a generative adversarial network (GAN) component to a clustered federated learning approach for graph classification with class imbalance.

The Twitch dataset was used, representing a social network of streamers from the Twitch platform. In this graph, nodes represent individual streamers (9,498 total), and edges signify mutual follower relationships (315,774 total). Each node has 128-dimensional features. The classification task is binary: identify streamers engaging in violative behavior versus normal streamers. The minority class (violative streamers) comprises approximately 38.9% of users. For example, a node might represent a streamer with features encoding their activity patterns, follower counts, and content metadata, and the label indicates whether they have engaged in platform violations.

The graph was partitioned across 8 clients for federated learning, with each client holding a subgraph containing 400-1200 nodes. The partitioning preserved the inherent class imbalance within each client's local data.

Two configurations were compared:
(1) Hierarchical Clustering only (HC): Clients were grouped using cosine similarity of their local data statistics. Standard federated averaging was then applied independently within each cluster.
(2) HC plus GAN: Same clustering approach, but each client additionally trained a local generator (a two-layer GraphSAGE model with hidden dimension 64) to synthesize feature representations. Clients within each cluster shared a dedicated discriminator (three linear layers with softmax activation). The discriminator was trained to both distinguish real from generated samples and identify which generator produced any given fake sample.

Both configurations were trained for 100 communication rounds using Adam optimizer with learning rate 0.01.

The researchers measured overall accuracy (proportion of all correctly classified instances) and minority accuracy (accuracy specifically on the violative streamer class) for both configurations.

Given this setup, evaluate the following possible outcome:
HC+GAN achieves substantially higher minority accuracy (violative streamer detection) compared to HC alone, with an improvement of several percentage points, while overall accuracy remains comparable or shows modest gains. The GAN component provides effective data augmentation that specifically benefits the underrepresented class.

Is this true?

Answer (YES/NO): NO